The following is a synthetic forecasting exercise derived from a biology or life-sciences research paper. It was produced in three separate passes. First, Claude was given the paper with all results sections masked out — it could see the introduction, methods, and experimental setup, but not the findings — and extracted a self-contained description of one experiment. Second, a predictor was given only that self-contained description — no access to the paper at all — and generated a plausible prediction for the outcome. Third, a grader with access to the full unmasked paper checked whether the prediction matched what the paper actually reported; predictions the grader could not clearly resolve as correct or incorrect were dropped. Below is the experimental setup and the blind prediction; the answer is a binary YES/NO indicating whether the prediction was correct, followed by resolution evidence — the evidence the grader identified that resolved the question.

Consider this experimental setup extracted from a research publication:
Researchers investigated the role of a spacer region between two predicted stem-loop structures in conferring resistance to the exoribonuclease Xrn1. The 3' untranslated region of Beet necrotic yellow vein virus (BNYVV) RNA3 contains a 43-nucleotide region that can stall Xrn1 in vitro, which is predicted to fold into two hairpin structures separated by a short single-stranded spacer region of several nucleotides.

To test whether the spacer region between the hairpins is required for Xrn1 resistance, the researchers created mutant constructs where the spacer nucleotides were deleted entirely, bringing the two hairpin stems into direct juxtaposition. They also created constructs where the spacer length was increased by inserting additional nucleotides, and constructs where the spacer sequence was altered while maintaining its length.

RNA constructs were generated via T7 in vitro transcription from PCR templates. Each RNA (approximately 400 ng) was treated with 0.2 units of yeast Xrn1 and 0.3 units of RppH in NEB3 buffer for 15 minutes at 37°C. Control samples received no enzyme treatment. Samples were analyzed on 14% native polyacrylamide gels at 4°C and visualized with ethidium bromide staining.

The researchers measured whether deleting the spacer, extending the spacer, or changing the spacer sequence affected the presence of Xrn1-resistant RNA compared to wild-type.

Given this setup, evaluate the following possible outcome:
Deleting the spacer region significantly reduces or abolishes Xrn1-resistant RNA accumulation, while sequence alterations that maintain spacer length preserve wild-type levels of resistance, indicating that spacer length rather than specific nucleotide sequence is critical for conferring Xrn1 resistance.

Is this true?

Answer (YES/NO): NO